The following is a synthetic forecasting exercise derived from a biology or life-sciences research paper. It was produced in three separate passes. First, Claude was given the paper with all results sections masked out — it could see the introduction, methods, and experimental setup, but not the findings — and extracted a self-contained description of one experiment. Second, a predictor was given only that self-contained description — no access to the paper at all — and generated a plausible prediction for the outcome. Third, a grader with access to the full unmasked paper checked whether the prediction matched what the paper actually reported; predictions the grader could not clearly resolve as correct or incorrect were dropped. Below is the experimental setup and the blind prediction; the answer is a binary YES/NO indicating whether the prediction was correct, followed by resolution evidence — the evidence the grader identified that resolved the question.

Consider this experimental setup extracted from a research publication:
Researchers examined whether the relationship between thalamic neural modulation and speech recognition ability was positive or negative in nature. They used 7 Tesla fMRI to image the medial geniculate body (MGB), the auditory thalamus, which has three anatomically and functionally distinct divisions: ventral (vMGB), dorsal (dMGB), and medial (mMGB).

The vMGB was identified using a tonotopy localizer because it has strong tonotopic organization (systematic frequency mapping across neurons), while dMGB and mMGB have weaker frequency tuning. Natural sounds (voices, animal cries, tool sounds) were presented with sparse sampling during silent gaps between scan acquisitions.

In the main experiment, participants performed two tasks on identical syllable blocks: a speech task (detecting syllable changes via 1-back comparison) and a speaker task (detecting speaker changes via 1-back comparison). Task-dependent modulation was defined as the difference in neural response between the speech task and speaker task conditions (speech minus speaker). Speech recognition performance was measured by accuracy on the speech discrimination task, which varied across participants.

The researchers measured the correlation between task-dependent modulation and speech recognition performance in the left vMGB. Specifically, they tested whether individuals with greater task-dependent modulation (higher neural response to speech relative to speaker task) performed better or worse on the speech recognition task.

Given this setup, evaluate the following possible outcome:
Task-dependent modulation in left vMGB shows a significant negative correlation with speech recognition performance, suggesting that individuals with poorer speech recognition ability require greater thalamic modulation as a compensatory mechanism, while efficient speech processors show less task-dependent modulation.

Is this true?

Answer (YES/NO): NO